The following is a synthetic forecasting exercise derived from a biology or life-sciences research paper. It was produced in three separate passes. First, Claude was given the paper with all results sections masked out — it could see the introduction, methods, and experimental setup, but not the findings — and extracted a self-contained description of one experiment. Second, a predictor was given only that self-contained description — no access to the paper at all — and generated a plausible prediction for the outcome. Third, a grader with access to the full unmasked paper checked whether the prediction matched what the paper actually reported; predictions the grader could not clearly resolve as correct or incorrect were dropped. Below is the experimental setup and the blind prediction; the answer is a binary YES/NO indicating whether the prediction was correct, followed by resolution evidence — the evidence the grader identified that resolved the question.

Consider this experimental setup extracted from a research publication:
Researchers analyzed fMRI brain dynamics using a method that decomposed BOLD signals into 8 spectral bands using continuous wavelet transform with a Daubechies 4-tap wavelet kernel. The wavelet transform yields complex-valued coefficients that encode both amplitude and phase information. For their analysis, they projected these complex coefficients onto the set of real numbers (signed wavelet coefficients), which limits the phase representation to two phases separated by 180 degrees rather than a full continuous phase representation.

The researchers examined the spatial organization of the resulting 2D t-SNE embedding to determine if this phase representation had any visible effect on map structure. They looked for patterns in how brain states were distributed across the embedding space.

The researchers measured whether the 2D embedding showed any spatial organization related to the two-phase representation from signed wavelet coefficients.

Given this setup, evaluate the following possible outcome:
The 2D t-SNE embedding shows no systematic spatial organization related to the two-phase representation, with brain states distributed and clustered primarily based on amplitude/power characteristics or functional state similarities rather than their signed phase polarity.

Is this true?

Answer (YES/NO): NO